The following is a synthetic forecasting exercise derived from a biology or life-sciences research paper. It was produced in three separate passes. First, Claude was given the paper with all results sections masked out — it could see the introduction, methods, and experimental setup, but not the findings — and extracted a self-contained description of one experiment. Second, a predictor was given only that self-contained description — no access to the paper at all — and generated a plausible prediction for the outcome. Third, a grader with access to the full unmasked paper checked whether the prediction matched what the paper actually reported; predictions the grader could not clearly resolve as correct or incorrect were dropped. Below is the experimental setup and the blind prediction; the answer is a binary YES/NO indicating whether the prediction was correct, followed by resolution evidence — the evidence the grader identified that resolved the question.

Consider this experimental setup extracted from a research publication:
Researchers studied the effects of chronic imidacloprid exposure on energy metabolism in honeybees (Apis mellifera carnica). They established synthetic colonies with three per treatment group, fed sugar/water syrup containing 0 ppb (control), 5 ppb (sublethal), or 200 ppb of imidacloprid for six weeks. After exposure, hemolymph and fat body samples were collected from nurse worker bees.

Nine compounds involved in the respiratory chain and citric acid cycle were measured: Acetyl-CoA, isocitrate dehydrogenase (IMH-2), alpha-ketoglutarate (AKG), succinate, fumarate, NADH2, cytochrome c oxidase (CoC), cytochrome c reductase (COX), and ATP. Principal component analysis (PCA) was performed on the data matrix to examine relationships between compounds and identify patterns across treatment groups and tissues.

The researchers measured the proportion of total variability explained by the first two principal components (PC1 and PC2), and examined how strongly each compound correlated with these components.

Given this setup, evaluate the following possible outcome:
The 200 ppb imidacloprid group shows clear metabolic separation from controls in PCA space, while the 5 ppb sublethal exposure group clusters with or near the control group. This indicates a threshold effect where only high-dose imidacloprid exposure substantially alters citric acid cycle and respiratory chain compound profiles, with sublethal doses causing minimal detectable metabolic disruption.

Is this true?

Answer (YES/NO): NO